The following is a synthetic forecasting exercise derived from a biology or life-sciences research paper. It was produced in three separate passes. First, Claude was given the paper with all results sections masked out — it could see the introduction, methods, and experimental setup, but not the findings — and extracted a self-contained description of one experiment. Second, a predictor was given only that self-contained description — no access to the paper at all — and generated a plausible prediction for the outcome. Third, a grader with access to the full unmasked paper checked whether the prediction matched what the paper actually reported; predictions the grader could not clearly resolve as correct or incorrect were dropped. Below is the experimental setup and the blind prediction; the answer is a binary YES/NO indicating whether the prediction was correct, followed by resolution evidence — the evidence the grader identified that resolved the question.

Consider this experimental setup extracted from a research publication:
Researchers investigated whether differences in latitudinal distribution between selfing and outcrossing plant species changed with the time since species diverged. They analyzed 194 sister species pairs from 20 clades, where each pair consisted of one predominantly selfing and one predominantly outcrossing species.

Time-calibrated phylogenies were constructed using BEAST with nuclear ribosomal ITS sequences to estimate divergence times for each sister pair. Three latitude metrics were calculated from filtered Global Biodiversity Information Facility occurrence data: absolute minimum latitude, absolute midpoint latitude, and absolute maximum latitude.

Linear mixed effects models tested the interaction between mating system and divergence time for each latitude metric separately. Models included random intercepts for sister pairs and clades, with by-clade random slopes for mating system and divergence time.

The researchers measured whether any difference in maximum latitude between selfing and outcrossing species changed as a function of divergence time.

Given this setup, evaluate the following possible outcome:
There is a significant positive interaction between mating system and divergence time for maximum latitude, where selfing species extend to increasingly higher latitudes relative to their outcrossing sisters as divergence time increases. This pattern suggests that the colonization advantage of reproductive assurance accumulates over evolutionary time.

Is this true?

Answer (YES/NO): NO